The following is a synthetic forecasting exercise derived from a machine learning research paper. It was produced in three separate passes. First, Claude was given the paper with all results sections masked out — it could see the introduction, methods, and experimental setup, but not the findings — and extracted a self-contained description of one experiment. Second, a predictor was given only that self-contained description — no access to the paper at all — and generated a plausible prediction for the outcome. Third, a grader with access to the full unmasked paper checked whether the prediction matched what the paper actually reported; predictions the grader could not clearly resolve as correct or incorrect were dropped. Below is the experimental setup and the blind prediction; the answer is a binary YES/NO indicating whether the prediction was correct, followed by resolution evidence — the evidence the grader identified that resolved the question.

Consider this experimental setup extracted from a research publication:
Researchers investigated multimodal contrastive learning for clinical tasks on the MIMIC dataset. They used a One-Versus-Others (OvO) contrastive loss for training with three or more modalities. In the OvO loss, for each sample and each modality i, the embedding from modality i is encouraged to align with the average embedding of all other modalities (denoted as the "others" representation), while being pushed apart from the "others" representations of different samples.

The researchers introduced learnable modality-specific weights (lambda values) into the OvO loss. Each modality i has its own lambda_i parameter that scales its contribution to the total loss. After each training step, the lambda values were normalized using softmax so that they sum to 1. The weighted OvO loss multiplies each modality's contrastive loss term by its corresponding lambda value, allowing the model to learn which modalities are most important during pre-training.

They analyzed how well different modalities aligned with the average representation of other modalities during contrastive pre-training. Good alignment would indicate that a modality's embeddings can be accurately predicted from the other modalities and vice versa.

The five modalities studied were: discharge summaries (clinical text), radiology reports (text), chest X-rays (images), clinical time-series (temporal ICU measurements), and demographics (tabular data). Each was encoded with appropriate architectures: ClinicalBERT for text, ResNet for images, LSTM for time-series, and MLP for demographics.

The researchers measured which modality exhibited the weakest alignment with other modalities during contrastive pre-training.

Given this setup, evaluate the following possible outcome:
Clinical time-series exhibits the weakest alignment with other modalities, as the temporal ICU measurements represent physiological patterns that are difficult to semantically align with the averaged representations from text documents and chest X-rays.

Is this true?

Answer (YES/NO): YES